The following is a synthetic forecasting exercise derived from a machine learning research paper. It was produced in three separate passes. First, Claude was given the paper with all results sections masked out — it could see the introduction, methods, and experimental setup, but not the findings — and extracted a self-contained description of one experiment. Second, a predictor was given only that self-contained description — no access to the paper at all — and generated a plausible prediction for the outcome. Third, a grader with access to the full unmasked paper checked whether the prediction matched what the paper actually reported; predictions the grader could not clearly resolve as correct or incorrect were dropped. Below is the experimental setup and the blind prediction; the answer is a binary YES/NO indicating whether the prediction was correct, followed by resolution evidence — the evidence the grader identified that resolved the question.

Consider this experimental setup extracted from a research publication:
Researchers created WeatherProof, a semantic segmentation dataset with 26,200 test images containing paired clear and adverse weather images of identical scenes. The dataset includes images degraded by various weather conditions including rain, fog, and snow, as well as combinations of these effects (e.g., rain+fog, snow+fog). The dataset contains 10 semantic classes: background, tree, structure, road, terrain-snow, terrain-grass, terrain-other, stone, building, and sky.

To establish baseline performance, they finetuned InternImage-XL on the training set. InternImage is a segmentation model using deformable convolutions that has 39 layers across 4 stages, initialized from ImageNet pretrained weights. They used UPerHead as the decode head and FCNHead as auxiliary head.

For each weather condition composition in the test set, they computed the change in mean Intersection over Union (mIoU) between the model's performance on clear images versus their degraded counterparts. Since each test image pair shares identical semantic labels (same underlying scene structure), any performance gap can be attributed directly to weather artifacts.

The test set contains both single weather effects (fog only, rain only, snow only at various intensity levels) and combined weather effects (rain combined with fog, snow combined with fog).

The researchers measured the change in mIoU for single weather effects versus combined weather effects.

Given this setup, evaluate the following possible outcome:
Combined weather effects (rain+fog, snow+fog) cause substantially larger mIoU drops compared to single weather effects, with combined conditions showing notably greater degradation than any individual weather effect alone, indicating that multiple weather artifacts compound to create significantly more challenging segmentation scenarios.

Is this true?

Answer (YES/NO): YES